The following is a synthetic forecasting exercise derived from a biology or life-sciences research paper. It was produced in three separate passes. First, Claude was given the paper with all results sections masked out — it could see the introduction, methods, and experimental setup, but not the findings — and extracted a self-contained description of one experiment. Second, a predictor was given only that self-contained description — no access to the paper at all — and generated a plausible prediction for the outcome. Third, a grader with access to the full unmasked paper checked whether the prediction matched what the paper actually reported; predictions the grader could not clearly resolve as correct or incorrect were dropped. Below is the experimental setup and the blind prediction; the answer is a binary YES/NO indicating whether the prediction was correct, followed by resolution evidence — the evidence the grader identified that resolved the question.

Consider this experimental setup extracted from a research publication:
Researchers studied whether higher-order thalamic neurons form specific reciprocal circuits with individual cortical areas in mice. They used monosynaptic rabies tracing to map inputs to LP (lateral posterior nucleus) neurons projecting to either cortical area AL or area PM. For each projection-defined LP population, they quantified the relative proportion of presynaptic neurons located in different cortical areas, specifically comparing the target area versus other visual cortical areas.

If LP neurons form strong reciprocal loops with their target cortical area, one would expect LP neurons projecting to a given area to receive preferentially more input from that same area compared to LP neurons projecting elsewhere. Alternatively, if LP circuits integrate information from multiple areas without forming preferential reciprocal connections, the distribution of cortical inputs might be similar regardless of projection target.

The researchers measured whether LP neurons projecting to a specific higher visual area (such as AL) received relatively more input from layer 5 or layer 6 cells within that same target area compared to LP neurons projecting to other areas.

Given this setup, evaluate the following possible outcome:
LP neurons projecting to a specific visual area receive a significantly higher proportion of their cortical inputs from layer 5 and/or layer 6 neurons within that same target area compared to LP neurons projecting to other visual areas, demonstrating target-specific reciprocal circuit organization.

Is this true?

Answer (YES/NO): NO